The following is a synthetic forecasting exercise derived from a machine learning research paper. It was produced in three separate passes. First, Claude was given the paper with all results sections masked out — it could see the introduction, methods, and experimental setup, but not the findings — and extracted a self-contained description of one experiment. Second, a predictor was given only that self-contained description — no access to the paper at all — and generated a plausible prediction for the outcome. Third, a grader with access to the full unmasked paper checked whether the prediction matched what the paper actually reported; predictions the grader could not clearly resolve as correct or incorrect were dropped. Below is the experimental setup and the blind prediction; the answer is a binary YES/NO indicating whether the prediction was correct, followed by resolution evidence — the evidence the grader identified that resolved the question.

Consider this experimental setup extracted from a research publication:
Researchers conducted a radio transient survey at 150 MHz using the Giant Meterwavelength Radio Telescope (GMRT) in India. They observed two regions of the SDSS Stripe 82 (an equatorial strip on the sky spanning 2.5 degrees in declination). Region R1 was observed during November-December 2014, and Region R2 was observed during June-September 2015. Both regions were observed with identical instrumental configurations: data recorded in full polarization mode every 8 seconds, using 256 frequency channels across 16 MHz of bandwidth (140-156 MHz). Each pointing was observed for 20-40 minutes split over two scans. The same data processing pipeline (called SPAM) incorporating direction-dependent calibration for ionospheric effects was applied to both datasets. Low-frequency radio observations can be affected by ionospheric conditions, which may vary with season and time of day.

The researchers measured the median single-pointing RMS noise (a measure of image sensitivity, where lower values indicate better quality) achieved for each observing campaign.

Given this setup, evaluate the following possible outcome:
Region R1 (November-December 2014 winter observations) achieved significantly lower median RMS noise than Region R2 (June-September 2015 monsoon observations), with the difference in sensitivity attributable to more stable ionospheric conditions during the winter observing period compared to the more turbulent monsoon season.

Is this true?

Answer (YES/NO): NO